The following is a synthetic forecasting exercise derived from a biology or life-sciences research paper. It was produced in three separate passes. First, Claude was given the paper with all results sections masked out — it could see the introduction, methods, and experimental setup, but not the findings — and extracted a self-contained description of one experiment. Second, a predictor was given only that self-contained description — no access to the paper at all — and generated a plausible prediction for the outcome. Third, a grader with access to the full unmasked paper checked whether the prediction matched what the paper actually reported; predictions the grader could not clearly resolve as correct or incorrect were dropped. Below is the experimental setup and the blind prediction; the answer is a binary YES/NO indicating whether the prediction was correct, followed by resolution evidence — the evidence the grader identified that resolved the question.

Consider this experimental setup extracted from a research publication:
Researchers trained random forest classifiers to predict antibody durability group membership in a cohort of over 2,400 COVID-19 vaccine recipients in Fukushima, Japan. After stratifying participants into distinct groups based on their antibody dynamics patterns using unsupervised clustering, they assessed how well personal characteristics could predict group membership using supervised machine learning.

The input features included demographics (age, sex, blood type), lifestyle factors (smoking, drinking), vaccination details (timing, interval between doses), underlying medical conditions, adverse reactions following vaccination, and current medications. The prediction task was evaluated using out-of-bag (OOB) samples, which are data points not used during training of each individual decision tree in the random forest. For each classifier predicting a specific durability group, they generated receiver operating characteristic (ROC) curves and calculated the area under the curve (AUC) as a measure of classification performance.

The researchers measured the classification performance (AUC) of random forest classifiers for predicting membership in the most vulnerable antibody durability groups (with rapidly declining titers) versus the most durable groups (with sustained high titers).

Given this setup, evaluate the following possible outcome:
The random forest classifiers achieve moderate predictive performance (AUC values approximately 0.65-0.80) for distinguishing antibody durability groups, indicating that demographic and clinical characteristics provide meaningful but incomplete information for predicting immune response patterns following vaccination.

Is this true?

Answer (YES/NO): YES